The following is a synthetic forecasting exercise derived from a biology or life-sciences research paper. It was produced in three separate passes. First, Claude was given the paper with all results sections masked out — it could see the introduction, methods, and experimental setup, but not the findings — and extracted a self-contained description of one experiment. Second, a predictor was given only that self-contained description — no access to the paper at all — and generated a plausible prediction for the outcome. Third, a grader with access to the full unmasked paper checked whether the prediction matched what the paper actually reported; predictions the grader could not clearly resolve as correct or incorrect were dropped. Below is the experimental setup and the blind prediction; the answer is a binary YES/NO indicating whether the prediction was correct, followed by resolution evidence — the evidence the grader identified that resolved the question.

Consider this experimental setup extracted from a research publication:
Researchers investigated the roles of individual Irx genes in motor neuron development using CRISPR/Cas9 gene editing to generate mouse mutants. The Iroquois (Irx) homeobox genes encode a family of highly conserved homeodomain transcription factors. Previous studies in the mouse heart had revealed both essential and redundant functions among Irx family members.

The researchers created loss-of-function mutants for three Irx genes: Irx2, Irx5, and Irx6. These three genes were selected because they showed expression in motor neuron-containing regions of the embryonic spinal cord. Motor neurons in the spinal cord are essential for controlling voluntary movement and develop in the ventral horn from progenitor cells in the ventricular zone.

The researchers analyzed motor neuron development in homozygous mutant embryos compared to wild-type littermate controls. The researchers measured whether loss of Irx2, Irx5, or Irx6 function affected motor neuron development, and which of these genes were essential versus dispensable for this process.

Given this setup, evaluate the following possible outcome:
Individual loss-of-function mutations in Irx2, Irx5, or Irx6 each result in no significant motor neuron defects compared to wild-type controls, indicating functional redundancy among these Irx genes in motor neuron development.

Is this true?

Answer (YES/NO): NO